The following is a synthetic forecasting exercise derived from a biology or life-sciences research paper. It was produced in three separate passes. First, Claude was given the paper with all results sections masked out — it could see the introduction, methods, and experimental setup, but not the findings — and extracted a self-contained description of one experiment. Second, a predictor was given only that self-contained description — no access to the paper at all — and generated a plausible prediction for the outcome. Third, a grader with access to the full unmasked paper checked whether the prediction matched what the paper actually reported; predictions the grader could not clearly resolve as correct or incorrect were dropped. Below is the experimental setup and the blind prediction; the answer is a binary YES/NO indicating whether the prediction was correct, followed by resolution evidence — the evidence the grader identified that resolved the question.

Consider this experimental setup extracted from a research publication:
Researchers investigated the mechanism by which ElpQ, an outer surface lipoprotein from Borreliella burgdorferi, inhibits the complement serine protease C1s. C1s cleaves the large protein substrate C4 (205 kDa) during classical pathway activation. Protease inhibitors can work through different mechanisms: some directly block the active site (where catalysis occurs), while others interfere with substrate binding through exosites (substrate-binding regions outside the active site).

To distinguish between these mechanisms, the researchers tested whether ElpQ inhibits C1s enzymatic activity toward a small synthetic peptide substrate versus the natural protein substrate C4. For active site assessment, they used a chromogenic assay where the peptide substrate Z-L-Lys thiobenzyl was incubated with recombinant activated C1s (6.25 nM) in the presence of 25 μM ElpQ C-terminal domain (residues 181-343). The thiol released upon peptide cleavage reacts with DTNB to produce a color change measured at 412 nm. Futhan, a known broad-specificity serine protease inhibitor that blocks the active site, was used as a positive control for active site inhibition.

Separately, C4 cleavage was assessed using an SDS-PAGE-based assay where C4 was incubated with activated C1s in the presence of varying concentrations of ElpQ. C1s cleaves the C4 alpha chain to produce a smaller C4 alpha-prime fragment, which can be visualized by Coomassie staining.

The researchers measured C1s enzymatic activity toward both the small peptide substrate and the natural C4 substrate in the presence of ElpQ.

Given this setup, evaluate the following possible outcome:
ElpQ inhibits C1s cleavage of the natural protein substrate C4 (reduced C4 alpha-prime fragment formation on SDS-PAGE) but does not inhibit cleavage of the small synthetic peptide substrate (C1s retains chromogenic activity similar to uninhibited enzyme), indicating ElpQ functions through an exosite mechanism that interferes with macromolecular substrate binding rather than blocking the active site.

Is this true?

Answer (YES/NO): YES